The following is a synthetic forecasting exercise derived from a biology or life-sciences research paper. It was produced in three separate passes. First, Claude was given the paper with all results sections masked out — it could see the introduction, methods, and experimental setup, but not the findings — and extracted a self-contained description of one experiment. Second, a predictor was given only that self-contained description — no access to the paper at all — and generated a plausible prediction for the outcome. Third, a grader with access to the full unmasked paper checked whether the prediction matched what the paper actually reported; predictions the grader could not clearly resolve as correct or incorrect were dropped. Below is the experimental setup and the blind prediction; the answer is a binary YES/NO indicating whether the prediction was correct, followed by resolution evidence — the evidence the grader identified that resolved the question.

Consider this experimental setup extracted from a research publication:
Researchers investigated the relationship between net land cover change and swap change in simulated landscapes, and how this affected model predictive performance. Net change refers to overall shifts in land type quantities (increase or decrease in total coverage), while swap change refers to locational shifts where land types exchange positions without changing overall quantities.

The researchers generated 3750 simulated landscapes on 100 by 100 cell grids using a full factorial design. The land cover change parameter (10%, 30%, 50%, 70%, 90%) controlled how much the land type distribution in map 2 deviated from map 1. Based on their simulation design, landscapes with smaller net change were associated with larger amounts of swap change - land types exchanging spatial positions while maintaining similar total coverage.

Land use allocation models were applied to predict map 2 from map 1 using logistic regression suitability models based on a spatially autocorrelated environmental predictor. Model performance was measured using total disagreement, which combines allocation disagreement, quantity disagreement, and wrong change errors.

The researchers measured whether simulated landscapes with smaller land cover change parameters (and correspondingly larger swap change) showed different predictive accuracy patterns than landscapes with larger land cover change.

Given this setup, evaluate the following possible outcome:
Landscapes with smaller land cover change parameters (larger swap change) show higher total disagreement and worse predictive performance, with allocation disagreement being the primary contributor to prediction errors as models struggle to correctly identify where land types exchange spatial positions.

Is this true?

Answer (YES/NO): NO